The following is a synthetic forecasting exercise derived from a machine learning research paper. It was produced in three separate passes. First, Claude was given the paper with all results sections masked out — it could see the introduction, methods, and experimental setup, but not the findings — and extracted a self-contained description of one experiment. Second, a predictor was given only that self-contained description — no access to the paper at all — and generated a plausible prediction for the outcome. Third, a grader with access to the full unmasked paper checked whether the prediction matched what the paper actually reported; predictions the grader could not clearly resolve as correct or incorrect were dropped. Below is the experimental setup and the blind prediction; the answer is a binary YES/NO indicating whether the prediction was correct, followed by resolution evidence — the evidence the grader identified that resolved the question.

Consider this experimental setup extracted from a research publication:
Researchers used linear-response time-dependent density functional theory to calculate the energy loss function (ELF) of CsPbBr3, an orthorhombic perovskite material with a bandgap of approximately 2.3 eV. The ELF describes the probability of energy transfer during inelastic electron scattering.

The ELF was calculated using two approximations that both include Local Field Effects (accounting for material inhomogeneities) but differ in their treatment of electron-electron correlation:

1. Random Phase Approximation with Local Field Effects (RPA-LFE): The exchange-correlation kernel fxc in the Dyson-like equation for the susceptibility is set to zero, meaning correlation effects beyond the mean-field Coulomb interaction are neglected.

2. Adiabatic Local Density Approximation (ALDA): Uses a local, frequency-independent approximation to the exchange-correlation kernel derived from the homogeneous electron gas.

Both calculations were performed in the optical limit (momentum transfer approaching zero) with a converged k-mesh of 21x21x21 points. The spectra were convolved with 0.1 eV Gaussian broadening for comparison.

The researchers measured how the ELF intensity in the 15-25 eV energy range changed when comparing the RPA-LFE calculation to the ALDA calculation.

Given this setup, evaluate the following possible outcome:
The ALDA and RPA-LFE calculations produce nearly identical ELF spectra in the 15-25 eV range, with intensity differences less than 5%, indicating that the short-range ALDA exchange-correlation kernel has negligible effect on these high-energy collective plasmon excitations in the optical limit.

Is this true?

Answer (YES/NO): NO